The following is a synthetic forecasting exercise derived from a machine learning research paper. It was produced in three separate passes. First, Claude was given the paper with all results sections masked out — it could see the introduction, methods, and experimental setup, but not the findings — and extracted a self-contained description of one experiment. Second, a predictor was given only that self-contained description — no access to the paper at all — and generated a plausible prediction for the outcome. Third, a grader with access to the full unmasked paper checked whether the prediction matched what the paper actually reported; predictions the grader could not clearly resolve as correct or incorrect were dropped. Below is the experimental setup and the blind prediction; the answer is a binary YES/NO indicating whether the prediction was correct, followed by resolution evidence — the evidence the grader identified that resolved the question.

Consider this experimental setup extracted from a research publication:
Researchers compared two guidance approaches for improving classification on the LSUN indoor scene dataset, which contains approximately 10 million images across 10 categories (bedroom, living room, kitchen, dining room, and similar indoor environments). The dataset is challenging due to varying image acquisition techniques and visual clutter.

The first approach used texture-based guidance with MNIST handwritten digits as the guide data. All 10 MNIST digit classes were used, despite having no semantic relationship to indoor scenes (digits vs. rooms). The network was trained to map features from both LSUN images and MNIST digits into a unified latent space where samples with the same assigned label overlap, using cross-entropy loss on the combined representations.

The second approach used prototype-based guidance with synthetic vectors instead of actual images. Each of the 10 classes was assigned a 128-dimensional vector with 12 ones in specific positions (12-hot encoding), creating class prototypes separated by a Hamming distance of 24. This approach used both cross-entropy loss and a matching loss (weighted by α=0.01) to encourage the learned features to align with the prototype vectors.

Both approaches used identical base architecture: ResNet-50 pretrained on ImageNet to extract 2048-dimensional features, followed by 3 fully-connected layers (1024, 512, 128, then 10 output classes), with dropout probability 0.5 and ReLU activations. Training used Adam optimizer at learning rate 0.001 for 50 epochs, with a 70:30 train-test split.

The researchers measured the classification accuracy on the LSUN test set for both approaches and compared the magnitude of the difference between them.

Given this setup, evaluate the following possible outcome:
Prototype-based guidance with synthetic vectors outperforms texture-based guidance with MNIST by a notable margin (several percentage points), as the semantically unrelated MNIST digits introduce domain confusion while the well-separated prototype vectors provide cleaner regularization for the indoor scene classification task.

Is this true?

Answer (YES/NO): NO